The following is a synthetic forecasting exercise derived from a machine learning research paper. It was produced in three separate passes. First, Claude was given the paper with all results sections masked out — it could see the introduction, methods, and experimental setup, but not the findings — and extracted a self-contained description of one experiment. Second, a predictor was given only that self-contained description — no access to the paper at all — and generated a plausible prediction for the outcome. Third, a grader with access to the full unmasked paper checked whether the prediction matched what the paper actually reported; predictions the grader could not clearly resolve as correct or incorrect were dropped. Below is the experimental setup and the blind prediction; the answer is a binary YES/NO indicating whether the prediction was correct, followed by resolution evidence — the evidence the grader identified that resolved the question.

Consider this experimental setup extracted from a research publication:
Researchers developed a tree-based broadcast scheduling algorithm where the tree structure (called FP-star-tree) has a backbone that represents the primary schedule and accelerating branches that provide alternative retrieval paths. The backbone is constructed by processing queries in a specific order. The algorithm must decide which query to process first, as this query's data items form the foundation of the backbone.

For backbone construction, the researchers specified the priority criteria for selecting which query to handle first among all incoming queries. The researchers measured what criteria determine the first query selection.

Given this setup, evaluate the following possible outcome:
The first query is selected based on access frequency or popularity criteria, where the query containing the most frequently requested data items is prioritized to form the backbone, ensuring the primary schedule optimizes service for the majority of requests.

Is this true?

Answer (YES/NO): NO